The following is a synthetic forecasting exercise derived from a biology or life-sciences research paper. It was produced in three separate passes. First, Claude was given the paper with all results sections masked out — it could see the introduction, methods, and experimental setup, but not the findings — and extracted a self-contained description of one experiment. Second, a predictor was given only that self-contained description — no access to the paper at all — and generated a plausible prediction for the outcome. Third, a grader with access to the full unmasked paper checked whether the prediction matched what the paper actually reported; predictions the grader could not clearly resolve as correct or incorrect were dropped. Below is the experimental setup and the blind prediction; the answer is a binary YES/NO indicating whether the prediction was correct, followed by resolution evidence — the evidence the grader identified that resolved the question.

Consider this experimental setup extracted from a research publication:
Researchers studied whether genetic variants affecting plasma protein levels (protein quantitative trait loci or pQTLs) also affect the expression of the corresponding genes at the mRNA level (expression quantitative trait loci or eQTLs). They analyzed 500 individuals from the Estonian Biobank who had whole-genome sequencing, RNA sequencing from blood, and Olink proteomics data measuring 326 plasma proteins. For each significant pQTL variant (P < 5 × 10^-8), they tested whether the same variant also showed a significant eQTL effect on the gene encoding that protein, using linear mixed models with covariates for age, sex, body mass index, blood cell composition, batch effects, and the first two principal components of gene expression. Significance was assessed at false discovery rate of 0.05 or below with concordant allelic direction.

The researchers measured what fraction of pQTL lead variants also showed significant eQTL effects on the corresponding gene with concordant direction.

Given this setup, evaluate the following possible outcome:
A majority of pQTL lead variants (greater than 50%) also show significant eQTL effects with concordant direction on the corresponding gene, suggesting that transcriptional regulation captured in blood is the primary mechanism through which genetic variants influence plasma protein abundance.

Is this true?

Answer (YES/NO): NO